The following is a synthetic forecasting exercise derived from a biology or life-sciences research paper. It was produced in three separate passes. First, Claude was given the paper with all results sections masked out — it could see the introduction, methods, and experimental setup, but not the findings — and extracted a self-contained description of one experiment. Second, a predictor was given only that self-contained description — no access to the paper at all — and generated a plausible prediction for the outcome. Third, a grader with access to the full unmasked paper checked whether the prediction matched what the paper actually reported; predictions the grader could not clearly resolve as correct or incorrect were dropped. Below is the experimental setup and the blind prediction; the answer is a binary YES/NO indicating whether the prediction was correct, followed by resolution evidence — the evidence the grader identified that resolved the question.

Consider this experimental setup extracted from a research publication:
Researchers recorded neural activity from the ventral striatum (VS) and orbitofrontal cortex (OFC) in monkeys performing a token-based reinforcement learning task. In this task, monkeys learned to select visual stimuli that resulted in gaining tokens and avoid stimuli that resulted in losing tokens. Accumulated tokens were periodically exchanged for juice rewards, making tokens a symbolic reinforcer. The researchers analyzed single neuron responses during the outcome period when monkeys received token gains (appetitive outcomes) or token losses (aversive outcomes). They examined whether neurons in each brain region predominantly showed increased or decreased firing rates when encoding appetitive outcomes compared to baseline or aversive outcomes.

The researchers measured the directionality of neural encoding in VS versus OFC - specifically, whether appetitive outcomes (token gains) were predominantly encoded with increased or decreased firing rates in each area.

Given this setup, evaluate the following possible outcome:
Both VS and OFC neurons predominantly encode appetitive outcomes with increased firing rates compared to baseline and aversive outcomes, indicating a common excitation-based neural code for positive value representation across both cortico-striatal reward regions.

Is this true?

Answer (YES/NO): NO